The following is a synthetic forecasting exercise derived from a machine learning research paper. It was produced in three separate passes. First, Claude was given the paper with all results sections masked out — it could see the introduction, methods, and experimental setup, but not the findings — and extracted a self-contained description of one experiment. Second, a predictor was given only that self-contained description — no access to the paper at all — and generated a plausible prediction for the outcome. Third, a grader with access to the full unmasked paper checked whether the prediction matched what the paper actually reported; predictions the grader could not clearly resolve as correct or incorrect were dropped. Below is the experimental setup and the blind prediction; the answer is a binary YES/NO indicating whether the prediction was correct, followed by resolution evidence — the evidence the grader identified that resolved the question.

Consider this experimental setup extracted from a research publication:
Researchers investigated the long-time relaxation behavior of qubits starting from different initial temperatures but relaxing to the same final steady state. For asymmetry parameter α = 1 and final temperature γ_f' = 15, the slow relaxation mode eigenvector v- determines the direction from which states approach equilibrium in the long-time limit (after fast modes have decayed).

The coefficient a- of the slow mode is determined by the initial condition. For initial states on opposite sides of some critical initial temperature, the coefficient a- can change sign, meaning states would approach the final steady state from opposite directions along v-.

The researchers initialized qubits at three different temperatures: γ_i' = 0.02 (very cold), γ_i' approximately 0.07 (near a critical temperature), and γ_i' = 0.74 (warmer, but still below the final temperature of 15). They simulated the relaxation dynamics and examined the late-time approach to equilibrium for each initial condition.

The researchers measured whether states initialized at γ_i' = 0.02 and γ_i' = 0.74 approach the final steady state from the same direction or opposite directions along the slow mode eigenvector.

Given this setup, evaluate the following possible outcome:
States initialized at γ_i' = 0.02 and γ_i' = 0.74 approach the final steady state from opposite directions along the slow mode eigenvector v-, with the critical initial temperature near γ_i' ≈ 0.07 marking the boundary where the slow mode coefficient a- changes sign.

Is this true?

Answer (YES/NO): YES